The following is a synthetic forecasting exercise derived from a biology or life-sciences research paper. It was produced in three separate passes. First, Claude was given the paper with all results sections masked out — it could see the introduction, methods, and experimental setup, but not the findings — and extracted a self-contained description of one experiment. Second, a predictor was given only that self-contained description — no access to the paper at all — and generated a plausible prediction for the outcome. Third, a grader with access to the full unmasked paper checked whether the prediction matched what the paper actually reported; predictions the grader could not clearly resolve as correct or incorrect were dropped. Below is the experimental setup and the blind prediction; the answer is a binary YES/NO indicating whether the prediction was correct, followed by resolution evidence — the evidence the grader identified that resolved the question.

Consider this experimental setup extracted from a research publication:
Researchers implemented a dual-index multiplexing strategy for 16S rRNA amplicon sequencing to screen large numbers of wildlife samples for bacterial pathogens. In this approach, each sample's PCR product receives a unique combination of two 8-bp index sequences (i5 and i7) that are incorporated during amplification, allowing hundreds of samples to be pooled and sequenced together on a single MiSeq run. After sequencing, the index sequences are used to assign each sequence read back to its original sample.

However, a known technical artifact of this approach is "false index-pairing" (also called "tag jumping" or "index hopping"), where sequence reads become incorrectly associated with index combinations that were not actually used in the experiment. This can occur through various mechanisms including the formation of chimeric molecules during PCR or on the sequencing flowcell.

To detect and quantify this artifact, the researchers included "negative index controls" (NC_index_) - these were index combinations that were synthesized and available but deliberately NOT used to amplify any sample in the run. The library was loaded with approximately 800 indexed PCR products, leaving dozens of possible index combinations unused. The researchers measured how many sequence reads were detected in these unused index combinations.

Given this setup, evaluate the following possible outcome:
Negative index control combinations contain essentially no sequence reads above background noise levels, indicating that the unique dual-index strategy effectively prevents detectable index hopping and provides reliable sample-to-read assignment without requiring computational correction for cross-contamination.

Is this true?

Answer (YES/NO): NO